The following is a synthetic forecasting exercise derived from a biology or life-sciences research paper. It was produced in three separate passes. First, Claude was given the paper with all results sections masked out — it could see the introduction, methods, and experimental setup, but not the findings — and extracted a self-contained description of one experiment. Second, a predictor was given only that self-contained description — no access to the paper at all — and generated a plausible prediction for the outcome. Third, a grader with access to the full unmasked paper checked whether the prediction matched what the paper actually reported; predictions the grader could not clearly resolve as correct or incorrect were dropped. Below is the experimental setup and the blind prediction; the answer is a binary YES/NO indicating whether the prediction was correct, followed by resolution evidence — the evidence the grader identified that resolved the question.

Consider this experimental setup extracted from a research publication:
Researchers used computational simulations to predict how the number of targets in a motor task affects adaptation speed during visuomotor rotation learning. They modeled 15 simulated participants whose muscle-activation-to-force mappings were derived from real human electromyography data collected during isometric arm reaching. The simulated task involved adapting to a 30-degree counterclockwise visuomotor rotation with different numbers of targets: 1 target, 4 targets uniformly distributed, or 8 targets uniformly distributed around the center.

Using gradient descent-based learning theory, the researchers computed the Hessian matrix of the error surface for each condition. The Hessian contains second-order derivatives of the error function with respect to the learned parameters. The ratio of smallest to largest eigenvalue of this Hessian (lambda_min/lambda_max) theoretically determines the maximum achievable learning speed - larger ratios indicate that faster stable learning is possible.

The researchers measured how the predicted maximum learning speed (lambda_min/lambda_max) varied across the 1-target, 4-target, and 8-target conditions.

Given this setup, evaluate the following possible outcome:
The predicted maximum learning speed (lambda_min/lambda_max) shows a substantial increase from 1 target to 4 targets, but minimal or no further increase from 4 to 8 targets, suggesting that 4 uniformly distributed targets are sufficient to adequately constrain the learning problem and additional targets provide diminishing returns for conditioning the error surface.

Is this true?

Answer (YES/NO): NO